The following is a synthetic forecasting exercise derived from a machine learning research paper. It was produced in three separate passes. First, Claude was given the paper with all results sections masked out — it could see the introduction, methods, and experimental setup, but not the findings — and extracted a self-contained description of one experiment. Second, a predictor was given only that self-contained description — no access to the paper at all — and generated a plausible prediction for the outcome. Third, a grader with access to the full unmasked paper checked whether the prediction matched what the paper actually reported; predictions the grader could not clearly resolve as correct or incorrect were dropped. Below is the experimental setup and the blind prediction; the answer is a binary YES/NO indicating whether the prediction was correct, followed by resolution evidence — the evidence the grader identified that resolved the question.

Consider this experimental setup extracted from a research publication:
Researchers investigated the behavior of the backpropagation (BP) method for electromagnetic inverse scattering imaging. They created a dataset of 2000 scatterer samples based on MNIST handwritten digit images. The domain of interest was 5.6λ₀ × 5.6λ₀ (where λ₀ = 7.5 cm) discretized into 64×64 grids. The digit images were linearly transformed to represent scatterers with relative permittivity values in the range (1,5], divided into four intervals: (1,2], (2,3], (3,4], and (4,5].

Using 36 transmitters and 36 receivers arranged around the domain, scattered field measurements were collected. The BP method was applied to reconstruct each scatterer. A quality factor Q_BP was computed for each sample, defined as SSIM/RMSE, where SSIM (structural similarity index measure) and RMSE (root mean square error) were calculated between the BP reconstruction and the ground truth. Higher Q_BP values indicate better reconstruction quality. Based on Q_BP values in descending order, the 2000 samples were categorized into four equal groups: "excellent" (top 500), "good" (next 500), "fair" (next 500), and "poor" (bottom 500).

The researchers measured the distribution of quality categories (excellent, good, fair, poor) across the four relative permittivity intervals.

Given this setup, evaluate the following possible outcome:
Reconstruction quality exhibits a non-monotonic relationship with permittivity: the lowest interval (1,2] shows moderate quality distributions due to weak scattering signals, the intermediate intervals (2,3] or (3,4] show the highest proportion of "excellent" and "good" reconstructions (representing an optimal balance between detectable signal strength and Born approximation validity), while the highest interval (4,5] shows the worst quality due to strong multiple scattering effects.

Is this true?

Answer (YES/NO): NO